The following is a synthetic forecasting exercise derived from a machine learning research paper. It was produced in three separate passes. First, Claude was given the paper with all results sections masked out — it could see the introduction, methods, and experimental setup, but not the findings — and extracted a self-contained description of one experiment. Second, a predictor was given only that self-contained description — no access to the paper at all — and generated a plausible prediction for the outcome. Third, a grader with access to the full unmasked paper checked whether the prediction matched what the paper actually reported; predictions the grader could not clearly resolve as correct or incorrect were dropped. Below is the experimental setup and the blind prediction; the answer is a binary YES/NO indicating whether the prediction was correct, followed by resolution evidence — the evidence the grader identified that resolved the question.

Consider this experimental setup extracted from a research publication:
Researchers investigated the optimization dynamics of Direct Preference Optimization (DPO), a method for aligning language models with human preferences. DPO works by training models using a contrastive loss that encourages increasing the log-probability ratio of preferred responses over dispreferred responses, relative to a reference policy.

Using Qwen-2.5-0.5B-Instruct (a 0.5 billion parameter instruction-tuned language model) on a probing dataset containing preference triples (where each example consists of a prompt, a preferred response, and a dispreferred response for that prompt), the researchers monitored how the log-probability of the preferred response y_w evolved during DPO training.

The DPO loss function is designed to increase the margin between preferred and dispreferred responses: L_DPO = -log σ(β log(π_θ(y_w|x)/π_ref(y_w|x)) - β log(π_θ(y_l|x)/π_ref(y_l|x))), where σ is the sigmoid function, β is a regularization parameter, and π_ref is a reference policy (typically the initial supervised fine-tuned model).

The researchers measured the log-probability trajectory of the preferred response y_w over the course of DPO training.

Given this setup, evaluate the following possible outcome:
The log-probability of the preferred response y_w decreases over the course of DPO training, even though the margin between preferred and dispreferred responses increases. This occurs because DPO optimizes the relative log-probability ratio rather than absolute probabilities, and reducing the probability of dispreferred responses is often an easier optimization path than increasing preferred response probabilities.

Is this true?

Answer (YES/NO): NO